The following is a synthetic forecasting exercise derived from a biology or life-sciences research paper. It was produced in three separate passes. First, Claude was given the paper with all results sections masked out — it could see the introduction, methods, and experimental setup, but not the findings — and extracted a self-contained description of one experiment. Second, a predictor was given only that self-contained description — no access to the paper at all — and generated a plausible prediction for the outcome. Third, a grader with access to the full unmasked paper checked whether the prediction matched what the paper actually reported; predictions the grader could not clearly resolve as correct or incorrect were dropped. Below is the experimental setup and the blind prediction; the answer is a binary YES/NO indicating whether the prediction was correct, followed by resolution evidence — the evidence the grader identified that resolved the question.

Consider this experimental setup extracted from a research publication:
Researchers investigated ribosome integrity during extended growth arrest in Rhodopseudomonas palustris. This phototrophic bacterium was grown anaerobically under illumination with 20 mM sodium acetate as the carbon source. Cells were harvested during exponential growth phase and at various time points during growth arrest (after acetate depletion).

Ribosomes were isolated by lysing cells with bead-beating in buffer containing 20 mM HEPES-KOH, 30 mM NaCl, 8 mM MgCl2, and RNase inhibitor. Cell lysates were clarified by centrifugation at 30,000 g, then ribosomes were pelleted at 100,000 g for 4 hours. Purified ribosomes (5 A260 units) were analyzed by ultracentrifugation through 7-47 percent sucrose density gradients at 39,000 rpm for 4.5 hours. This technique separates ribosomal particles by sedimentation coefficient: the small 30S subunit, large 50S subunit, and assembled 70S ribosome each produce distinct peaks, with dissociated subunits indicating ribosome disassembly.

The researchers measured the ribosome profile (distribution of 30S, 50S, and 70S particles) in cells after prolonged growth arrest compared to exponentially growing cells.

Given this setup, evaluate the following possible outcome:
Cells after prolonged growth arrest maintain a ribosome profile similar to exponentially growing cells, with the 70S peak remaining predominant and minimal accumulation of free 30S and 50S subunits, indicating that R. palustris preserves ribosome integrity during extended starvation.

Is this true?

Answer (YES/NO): NO